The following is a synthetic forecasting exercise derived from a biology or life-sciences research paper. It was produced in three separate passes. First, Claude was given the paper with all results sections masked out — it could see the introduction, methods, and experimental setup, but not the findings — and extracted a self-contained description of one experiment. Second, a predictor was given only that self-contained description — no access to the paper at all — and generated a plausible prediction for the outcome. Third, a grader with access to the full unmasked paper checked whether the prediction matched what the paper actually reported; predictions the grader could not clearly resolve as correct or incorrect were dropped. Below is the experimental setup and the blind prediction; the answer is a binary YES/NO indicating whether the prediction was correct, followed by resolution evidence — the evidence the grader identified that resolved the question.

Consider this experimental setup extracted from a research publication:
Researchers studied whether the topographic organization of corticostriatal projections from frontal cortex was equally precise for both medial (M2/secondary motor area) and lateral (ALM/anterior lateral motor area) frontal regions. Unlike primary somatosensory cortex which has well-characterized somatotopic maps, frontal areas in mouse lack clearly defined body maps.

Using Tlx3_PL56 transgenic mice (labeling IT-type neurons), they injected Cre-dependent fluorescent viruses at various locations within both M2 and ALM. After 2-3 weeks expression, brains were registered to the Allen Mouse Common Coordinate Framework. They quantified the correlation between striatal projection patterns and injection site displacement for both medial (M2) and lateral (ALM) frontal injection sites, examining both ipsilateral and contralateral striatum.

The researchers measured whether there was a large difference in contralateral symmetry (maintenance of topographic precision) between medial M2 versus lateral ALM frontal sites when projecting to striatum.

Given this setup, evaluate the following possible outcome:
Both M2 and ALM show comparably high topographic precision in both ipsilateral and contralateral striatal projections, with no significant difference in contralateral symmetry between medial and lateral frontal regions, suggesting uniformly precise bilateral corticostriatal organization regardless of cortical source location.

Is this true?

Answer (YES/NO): YES